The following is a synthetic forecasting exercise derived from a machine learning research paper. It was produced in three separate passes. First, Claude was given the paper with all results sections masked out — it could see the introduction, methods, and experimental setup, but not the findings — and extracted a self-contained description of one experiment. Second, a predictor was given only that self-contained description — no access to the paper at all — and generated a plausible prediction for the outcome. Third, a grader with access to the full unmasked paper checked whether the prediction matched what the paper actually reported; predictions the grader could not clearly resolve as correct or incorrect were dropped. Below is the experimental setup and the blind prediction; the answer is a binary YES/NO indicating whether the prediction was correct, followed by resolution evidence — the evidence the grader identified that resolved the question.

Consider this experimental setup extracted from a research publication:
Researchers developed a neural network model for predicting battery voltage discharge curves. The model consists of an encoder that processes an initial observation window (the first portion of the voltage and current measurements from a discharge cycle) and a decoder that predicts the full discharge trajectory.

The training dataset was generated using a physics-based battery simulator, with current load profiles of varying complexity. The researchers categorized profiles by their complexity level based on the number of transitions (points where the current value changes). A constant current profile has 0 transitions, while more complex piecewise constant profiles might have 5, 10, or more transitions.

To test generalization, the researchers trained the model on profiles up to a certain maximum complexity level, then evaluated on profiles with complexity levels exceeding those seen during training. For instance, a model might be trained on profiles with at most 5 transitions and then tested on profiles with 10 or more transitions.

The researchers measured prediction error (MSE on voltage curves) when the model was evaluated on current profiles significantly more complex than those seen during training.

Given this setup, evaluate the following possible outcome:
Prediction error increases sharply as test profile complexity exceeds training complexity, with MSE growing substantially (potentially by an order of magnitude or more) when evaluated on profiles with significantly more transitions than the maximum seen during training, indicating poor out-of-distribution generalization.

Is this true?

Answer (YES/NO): NO